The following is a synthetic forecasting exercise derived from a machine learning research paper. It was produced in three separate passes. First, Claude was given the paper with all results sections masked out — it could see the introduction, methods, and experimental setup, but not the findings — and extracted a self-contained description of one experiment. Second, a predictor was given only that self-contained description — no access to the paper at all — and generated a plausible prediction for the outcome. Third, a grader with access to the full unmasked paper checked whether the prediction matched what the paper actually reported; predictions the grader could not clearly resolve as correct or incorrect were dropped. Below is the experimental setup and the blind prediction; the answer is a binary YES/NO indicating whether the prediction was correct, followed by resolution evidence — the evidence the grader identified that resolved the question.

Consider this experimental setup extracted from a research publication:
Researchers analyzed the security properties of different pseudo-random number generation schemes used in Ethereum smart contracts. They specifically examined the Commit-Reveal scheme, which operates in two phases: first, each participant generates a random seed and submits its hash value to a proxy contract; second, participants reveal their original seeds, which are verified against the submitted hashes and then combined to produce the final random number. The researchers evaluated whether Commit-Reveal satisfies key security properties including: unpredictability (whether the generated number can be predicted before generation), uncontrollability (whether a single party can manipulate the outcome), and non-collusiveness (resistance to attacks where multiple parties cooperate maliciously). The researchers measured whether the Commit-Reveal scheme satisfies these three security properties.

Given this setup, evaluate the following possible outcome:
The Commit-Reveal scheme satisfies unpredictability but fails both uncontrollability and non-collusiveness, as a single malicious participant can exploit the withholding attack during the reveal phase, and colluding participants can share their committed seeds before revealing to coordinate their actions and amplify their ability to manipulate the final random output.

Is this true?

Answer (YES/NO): NO